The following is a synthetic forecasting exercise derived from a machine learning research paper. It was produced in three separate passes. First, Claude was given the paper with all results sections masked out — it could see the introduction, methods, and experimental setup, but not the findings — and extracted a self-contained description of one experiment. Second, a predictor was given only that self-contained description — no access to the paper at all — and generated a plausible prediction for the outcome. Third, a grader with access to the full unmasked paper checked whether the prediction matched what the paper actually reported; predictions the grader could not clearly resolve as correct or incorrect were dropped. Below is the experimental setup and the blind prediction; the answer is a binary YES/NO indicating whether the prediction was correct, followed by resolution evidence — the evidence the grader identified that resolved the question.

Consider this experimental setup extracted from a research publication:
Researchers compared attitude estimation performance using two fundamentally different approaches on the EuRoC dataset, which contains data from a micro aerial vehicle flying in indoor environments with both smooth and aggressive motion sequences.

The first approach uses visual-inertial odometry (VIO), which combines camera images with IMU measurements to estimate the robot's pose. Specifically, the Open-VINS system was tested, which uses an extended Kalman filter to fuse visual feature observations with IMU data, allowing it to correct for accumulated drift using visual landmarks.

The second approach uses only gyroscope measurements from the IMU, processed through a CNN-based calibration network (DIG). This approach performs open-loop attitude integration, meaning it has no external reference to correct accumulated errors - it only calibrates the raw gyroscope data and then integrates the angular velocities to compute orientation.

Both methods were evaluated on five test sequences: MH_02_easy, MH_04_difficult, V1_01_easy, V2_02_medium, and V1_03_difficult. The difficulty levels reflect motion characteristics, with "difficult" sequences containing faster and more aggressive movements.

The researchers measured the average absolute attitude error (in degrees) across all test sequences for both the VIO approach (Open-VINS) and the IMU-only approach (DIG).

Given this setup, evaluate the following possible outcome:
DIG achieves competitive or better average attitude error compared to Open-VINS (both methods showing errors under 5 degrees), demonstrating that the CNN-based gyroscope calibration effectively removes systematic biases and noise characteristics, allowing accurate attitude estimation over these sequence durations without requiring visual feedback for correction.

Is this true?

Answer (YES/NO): YES